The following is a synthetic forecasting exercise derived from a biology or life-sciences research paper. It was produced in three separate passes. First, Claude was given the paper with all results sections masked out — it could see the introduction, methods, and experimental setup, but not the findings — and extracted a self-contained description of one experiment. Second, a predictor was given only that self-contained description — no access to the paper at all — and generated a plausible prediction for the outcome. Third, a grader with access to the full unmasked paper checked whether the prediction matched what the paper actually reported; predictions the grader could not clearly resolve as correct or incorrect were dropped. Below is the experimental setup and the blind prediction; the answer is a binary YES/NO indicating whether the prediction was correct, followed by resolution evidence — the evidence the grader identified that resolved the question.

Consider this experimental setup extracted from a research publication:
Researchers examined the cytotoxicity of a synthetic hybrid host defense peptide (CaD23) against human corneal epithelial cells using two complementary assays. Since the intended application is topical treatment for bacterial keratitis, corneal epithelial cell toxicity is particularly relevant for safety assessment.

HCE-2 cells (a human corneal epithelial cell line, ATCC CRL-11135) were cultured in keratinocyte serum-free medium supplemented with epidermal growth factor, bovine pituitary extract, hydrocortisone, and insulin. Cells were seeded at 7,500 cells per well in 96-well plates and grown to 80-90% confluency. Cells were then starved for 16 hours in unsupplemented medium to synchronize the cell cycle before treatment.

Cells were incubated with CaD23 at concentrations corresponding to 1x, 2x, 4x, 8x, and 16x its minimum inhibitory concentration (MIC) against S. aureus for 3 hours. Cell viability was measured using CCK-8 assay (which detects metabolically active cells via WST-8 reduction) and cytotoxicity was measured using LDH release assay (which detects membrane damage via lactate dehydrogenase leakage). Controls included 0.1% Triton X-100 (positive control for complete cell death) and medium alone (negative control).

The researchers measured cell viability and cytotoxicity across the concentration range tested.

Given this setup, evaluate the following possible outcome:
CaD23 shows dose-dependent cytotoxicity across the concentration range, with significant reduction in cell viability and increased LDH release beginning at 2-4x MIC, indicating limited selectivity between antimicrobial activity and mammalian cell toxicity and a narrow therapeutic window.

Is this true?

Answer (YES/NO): NO